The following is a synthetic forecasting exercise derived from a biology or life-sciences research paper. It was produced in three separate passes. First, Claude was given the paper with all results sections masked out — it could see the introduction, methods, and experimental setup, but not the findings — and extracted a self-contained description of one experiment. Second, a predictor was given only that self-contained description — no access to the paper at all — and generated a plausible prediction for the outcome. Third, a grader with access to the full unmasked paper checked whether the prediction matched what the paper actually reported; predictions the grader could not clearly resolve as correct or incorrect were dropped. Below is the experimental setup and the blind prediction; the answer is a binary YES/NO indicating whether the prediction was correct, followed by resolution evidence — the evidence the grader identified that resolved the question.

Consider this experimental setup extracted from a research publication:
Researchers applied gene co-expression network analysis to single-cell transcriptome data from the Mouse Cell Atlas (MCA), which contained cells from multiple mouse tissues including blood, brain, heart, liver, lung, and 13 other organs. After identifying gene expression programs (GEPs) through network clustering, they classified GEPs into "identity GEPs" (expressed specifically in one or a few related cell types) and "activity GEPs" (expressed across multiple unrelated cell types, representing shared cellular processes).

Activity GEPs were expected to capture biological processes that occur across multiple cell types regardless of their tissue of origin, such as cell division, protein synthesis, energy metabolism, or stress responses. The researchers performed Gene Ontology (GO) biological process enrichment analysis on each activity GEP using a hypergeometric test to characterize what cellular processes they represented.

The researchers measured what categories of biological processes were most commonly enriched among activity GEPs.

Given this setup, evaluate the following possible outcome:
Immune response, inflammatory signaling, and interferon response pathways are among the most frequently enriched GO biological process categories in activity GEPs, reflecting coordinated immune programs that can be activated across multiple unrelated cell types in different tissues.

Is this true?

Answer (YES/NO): NO